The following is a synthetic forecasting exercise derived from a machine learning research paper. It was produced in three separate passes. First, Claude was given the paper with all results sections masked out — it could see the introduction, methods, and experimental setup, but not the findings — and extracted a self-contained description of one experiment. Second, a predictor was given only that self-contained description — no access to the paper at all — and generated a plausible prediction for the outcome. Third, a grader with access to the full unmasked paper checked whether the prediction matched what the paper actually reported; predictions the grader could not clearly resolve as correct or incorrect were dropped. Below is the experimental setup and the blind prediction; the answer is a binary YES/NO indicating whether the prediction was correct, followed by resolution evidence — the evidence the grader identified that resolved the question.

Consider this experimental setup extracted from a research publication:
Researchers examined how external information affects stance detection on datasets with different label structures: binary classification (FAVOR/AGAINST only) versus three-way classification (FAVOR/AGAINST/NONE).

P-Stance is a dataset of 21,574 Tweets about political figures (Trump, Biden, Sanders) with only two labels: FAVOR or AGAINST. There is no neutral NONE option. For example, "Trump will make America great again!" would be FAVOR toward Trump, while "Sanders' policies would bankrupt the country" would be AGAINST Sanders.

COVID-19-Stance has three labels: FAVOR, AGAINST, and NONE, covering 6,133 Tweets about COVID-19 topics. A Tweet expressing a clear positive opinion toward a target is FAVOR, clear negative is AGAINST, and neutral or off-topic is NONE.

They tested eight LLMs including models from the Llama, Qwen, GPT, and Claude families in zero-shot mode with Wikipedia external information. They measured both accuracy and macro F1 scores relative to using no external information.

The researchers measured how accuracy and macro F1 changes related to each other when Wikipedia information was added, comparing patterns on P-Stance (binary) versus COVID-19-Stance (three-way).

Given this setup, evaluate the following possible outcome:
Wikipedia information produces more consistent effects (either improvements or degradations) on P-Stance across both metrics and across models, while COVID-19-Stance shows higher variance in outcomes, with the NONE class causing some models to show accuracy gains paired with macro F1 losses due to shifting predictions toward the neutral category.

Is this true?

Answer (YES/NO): NO